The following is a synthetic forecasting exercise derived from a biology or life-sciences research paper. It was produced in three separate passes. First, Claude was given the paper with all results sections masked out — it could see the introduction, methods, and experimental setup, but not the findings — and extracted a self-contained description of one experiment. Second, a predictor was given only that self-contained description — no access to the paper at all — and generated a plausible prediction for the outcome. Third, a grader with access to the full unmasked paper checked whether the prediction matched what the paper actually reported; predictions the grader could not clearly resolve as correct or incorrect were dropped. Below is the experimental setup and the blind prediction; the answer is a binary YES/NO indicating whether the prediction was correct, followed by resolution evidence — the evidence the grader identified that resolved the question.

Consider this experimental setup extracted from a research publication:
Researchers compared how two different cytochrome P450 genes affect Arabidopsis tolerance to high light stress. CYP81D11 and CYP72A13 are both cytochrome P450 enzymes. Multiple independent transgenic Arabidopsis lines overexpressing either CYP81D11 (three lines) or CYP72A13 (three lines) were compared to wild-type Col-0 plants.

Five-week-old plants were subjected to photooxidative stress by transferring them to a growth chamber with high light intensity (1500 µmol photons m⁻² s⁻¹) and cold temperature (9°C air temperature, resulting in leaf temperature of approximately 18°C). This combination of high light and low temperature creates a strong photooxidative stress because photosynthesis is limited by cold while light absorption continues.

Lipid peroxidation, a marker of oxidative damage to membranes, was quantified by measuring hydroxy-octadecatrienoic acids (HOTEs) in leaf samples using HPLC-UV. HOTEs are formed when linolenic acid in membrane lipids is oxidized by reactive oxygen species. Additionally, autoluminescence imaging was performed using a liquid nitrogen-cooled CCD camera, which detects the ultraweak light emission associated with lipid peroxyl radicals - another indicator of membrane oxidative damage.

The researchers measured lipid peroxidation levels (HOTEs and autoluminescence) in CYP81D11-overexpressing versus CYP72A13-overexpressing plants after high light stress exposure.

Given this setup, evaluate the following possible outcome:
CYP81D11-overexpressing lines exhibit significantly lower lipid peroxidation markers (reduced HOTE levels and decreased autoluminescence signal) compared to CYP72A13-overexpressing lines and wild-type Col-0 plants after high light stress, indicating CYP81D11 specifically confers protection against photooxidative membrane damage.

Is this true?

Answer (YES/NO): YES